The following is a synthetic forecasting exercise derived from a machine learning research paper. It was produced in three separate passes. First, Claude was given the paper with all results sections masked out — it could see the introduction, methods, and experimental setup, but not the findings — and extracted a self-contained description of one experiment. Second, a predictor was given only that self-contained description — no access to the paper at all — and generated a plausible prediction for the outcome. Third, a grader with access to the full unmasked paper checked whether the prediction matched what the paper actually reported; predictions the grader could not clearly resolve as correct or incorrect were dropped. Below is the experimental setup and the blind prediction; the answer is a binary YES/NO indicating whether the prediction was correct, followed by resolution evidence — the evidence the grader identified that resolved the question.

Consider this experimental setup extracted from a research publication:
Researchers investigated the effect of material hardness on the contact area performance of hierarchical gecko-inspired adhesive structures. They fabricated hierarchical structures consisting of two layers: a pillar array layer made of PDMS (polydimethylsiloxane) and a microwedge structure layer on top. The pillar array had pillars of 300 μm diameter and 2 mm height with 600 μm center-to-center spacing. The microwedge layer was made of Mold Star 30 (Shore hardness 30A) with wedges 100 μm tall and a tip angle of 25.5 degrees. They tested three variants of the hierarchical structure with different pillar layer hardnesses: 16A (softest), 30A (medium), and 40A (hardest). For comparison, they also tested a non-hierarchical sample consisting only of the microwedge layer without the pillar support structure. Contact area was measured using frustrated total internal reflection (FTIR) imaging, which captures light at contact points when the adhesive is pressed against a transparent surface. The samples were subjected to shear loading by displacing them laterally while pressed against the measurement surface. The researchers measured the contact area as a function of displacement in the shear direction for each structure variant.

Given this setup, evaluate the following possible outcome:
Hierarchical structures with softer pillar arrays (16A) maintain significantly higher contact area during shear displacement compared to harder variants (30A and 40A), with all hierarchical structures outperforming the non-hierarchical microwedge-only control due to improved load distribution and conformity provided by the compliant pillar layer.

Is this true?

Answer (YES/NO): NO